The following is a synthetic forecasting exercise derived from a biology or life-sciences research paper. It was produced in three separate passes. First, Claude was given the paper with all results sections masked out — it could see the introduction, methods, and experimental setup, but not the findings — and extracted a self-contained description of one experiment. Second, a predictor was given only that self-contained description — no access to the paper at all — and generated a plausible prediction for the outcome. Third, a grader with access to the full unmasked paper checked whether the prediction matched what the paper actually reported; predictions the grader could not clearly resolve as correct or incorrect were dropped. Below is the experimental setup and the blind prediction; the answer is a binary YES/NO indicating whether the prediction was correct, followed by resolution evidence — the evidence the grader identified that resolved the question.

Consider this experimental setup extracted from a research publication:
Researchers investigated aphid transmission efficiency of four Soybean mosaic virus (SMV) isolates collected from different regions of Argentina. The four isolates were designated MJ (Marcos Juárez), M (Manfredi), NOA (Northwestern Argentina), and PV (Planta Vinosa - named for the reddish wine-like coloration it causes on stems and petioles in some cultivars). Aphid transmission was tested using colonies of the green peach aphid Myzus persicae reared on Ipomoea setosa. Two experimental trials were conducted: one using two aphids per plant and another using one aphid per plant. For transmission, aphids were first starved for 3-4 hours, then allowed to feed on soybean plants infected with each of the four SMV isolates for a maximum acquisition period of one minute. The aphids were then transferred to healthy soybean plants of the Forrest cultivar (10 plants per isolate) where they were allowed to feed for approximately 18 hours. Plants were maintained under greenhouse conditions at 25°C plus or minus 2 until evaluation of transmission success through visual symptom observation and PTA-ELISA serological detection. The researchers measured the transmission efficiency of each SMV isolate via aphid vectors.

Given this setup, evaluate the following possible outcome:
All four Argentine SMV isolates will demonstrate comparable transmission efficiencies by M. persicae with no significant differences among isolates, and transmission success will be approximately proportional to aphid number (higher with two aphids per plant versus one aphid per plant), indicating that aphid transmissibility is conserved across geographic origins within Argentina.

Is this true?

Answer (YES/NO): NO